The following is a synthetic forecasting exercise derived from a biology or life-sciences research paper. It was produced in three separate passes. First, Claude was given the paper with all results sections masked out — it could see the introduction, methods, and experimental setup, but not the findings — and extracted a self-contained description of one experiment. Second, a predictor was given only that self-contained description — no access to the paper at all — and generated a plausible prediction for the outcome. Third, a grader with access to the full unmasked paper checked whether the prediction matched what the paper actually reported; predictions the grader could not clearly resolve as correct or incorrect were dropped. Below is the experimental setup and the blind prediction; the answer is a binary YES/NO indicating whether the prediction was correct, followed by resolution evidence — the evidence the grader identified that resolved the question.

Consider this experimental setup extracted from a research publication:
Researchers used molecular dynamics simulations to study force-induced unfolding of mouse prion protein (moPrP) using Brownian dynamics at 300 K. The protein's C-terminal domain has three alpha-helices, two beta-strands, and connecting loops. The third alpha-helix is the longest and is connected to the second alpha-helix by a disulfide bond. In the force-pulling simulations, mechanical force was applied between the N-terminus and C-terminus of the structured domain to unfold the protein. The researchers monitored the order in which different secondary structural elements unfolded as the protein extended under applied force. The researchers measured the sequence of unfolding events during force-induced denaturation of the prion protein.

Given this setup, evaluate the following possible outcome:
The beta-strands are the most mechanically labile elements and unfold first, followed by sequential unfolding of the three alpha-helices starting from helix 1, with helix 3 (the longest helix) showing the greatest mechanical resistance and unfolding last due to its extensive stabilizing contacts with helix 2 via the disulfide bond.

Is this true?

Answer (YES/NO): NO